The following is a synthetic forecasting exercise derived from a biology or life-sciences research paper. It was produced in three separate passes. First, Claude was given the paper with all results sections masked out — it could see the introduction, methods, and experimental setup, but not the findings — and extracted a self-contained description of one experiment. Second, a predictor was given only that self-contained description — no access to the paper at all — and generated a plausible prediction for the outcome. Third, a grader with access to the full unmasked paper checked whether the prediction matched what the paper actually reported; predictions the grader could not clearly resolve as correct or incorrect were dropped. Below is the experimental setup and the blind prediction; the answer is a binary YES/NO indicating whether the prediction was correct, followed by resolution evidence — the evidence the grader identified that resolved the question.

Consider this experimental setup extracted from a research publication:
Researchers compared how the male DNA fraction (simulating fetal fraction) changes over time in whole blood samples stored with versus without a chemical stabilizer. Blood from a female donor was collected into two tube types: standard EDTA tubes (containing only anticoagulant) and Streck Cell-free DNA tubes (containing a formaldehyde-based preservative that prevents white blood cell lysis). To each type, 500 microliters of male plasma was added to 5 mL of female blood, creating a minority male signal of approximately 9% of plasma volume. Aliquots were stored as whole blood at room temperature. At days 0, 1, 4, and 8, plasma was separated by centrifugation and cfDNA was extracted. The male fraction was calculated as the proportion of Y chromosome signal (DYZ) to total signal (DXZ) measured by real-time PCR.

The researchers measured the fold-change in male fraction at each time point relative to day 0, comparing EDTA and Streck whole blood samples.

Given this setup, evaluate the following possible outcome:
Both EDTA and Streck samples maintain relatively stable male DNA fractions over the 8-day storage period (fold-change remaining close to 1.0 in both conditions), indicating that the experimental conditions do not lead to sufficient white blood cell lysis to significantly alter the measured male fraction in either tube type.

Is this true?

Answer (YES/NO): NO